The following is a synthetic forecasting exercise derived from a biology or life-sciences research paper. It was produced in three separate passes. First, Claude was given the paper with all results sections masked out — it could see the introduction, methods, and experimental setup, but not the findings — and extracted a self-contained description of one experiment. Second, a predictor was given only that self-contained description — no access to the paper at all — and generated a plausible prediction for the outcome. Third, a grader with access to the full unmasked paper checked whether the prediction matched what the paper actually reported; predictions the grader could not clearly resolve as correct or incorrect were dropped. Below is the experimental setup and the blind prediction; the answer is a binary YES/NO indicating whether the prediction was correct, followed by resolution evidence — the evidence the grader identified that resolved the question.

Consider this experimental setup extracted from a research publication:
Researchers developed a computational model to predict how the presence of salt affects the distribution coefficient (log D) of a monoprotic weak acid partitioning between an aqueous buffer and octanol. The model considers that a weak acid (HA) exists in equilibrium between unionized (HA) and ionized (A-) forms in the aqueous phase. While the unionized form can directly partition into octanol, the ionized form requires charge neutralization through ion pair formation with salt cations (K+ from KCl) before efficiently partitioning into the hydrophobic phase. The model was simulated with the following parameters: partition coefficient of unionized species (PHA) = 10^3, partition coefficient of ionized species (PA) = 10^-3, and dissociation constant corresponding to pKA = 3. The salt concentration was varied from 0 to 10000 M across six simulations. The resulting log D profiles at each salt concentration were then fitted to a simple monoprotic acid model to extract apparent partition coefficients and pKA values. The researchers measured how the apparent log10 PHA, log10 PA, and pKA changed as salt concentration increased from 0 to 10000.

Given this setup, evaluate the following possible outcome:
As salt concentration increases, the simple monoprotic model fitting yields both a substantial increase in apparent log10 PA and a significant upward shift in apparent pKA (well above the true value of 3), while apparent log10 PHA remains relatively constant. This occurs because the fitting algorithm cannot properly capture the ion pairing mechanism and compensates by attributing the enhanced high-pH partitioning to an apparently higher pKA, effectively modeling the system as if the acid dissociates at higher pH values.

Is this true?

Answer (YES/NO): NO